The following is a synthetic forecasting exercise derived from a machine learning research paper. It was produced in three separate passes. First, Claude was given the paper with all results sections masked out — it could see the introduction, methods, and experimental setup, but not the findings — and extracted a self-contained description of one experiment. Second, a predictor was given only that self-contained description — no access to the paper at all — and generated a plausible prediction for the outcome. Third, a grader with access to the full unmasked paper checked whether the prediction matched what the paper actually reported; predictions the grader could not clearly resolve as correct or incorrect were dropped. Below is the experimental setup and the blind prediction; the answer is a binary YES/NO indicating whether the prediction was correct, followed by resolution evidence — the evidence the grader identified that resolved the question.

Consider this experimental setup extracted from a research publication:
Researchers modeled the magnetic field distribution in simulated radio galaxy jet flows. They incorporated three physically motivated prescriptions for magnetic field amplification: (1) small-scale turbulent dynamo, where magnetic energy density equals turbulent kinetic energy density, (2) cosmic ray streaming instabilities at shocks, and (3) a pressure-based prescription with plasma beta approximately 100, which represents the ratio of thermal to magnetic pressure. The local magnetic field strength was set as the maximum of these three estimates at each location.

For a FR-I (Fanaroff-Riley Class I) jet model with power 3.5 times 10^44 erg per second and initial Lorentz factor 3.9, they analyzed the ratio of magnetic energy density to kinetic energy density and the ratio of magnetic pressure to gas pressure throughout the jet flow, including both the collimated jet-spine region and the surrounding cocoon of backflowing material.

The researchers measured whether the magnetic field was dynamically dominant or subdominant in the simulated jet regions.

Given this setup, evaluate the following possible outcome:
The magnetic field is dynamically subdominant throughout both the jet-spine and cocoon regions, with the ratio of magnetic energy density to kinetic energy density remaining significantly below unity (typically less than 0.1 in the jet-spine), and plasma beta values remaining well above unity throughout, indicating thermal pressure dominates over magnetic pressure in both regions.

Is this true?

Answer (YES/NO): NO